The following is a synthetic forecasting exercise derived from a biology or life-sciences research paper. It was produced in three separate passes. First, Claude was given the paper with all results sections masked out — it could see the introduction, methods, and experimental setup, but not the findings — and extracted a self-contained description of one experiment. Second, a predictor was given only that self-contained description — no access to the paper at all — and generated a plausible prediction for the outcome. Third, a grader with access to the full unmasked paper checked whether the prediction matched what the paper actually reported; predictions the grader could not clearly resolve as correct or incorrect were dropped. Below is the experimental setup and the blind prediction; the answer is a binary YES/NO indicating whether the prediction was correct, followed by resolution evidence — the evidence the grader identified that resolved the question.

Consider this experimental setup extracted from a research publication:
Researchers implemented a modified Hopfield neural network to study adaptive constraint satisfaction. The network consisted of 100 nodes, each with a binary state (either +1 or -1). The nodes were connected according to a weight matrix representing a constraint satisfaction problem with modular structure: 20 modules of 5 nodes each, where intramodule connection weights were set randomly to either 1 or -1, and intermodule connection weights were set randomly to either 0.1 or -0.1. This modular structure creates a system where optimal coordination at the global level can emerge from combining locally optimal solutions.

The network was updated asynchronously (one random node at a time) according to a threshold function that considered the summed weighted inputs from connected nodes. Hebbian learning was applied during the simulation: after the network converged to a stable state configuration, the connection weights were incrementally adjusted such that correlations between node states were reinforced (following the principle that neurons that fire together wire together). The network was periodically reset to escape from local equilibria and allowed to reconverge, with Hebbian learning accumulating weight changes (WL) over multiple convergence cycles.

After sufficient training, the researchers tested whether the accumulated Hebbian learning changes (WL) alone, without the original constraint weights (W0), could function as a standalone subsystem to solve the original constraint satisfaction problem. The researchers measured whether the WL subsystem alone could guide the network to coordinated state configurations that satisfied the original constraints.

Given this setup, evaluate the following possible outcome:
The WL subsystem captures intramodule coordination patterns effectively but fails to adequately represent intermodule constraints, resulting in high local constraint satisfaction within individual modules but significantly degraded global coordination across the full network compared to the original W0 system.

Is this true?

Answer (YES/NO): NO